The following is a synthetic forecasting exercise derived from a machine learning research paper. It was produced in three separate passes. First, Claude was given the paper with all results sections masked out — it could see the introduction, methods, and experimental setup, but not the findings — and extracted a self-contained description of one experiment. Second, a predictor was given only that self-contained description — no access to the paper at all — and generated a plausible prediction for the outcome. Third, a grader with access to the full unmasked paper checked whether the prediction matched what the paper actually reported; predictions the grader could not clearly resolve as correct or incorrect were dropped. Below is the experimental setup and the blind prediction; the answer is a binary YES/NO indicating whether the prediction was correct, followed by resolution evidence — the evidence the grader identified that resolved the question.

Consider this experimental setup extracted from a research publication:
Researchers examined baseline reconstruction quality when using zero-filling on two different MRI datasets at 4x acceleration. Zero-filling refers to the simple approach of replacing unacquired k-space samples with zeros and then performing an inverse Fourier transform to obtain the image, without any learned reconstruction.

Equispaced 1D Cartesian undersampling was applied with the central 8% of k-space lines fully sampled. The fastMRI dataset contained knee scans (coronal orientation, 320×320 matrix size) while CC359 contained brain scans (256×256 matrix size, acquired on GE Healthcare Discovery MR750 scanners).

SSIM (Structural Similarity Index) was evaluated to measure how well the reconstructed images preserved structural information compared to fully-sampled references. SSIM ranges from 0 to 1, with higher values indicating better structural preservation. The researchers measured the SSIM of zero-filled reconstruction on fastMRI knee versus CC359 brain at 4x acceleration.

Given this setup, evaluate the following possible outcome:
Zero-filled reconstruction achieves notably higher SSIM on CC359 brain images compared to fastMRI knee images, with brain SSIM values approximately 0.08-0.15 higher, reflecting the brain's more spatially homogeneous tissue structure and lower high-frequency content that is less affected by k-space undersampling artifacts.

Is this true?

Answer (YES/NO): NO